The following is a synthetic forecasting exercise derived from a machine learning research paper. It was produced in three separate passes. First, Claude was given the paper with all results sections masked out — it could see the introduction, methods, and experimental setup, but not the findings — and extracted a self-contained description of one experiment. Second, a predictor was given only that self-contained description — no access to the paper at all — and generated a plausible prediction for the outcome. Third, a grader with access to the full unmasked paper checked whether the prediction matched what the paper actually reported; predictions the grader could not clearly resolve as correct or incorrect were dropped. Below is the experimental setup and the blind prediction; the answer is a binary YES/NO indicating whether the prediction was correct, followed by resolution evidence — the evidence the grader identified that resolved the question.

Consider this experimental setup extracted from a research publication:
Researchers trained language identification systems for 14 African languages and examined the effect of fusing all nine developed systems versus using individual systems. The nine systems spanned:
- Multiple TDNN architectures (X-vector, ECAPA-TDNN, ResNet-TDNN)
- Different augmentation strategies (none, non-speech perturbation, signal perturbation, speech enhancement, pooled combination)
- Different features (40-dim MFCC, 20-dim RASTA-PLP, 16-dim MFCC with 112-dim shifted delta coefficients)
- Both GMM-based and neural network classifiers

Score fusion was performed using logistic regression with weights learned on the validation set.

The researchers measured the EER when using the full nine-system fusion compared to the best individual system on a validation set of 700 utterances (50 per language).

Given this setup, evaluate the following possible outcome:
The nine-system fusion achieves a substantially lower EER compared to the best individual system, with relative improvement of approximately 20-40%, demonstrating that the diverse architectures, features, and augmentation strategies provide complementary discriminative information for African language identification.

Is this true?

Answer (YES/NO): YES